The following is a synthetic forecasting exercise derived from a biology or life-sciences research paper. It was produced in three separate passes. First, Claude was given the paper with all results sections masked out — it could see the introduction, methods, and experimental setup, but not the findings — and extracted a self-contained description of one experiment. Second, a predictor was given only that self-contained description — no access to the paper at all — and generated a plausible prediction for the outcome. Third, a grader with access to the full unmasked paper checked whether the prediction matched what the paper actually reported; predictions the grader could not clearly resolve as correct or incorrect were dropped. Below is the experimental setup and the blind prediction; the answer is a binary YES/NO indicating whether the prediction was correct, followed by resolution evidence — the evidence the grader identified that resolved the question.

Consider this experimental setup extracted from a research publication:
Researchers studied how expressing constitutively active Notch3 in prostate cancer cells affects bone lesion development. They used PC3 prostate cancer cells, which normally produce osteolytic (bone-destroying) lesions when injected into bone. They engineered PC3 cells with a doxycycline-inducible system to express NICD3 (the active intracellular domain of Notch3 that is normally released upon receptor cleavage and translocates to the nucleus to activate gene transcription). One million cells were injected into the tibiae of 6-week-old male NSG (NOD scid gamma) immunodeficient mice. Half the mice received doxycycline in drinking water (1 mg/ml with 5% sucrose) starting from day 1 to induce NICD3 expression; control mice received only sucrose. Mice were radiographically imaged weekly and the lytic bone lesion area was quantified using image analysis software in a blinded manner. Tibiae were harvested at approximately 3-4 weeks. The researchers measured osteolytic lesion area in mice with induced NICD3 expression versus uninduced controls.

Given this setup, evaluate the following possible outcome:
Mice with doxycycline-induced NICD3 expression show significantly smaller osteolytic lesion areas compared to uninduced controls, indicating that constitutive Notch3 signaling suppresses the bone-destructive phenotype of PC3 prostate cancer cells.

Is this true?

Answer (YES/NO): YES